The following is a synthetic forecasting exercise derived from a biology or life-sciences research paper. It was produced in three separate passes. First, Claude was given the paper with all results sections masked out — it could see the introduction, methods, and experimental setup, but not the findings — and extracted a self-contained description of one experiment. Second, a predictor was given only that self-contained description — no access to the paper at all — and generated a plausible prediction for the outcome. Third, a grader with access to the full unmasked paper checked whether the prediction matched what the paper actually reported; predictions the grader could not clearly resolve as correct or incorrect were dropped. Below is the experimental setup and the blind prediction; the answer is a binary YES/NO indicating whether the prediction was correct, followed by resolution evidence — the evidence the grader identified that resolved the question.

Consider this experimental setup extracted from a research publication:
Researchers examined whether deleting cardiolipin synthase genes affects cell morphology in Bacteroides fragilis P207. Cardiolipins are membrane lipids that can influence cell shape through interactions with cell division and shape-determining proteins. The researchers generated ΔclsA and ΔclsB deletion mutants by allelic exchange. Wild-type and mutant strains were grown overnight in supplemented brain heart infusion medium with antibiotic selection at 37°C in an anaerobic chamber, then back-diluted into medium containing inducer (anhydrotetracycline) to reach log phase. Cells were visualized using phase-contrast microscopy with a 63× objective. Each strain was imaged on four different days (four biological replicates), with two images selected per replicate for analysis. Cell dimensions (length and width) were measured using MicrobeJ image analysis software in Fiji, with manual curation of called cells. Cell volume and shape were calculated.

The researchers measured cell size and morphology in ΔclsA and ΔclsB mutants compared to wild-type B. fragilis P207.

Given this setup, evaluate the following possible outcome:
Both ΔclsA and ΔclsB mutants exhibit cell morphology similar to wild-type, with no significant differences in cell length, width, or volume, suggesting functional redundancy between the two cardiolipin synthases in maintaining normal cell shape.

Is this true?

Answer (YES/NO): NO